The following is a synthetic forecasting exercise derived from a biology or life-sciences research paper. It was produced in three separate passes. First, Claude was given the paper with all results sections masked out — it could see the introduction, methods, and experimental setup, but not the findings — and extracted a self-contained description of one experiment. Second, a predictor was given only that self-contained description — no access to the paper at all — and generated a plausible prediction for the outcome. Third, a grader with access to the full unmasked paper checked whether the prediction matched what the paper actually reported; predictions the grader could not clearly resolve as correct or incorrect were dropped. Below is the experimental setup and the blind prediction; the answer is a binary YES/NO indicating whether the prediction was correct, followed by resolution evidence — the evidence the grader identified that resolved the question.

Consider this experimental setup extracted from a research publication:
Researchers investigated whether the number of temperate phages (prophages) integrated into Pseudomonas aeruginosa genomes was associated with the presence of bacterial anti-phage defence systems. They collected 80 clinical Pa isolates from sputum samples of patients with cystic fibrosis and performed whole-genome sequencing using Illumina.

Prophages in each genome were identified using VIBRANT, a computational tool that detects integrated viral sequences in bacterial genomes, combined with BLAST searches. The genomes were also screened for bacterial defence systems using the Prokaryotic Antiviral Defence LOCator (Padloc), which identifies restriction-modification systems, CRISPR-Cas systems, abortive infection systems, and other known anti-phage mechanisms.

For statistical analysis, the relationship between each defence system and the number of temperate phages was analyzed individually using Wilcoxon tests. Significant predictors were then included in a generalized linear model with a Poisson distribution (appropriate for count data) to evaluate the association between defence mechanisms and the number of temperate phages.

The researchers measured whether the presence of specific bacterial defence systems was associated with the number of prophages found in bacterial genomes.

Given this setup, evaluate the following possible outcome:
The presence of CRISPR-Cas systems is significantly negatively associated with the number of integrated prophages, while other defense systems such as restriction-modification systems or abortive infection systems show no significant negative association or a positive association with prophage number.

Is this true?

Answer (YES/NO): NO